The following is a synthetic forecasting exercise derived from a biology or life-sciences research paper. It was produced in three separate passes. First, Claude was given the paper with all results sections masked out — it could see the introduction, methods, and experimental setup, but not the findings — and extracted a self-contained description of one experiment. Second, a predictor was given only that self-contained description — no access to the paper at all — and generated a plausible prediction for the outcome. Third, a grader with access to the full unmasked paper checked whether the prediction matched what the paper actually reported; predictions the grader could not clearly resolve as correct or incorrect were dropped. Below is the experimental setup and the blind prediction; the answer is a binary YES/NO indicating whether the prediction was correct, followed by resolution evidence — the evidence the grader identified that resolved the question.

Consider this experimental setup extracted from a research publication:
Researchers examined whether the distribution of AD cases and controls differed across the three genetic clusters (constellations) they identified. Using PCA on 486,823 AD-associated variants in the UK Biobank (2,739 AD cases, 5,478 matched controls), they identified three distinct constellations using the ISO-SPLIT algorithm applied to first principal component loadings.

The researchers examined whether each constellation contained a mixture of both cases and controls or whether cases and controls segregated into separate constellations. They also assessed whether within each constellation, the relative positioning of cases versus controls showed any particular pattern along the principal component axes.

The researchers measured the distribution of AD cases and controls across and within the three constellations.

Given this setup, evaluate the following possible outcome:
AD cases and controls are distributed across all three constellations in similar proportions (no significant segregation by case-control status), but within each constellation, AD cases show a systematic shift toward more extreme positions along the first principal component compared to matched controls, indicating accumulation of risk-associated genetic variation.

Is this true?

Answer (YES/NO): NO